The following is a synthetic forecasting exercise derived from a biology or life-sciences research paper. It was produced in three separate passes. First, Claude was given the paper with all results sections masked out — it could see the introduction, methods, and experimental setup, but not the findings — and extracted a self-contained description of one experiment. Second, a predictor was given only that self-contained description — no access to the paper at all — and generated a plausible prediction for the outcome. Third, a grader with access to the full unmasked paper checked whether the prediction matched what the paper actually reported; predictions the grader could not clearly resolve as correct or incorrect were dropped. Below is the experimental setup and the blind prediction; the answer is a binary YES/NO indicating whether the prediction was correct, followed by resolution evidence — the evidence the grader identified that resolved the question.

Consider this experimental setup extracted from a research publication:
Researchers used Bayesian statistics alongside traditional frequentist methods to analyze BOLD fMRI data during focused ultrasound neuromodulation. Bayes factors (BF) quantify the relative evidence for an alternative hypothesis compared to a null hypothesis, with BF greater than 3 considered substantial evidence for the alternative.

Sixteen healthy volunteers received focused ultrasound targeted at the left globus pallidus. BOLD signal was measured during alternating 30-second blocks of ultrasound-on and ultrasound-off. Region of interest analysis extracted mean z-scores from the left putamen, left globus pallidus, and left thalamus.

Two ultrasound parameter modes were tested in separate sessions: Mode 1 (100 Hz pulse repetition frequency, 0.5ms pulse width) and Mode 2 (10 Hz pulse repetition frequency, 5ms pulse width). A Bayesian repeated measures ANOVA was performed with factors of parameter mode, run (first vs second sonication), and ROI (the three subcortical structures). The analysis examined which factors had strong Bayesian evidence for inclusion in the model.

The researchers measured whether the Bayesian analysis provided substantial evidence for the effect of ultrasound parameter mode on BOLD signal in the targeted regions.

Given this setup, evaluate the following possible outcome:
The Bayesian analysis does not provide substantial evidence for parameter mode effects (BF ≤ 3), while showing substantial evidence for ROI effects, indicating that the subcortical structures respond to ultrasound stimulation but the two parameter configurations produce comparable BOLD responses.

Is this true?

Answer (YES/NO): NO